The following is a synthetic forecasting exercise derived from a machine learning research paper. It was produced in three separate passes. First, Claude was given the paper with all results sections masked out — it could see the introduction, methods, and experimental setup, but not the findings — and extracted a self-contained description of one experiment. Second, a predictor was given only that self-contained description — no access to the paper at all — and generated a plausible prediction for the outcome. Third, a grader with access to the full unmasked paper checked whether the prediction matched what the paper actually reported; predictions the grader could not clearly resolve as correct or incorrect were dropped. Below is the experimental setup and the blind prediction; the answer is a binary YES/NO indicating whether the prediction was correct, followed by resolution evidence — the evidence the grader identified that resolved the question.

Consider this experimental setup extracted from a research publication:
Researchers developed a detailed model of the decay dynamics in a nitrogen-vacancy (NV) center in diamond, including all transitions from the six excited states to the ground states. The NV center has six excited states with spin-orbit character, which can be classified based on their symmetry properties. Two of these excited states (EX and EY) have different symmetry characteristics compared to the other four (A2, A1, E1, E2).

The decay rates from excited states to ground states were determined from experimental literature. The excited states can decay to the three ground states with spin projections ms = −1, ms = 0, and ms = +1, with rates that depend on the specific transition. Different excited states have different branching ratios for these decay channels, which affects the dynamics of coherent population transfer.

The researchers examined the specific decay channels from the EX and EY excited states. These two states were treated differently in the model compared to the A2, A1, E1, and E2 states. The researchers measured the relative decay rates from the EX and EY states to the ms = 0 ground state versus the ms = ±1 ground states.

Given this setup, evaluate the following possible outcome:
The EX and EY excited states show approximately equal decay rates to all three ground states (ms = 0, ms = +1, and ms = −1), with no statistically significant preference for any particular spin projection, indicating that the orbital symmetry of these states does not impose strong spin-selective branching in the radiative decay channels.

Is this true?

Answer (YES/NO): NO